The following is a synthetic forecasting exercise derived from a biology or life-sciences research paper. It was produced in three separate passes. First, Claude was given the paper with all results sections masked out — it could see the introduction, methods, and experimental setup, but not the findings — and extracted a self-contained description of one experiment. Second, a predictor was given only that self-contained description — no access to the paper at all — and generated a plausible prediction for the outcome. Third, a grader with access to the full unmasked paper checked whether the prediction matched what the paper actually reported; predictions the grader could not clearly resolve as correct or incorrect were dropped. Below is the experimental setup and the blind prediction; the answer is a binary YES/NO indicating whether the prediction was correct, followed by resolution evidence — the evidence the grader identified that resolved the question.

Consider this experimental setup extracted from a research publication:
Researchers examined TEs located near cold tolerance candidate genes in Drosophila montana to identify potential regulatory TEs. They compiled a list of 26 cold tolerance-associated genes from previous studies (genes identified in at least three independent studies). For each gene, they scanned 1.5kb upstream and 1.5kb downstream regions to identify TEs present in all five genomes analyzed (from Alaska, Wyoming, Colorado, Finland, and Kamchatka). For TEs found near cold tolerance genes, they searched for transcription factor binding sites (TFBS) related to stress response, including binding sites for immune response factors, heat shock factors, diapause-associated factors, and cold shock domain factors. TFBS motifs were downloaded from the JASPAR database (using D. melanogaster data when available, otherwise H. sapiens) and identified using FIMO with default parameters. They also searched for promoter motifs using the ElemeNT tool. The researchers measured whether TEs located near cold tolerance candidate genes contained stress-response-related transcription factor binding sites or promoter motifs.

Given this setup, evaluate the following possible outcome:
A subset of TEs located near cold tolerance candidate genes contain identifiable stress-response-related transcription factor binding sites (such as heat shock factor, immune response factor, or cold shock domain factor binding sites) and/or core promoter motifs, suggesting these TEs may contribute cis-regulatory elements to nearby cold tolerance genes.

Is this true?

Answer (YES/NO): YES